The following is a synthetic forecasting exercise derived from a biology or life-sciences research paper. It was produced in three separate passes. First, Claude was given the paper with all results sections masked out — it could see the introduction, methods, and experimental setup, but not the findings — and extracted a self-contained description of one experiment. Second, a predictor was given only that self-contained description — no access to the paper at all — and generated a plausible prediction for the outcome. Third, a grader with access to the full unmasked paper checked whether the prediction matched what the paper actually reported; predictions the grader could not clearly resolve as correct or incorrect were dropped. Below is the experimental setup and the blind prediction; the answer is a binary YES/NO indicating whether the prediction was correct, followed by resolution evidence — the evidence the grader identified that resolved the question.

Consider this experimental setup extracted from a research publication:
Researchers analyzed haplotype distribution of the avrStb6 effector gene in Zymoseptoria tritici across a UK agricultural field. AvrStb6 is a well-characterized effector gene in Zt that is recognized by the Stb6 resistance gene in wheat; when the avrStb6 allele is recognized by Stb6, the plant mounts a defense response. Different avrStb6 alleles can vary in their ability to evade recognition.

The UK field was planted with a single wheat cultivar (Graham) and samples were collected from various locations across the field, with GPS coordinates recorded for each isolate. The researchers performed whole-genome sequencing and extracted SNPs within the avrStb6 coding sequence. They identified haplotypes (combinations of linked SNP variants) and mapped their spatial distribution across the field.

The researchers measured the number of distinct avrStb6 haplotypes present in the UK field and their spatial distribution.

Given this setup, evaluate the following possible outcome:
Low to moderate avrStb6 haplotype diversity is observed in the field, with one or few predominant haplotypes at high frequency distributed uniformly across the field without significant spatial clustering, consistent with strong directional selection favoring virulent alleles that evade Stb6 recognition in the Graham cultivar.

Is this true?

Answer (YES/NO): NO